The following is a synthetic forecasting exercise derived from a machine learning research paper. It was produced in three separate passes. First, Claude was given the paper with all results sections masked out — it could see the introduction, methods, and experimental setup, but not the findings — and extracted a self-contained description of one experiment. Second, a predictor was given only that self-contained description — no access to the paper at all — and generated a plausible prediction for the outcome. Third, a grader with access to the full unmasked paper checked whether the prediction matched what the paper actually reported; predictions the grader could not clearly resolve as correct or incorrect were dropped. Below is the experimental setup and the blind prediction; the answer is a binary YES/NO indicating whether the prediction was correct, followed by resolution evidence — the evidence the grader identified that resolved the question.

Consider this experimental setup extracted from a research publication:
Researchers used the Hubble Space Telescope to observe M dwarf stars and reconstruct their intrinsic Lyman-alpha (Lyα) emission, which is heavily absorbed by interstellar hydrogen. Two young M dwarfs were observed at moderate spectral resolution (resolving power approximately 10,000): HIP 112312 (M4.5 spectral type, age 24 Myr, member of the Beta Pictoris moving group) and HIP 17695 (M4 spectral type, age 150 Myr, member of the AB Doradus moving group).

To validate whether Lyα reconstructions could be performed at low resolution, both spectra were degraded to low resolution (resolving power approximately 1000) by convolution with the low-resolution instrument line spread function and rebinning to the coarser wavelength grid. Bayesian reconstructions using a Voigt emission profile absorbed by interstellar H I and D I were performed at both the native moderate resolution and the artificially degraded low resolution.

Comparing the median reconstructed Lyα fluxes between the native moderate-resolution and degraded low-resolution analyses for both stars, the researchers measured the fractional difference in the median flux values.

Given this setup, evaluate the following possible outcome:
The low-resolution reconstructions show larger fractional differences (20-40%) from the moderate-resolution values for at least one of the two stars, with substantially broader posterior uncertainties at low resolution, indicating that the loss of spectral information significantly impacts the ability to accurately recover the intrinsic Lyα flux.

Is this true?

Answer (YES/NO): NO